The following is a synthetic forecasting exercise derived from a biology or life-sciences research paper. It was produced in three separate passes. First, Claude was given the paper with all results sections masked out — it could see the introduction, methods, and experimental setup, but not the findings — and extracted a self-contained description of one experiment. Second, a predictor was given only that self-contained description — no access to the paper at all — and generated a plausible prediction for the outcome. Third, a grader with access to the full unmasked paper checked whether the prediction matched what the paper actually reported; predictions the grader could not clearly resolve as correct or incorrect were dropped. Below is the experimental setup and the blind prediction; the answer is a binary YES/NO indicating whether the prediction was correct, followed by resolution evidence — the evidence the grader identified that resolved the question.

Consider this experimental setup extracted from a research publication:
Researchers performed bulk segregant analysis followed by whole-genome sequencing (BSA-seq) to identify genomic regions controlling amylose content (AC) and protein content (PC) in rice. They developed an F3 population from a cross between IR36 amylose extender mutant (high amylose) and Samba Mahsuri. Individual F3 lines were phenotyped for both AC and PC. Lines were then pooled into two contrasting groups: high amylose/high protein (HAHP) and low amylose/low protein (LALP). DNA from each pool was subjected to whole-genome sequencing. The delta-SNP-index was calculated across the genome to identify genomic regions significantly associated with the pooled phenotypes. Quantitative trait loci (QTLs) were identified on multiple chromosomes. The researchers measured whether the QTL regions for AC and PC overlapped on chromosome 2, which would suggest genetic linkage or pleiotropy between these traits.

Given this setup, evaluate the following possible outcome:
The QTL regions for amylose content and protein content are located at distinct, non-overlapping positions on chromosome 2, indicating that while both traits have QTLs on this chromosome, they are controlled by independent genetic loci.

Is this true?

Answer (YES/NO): NO